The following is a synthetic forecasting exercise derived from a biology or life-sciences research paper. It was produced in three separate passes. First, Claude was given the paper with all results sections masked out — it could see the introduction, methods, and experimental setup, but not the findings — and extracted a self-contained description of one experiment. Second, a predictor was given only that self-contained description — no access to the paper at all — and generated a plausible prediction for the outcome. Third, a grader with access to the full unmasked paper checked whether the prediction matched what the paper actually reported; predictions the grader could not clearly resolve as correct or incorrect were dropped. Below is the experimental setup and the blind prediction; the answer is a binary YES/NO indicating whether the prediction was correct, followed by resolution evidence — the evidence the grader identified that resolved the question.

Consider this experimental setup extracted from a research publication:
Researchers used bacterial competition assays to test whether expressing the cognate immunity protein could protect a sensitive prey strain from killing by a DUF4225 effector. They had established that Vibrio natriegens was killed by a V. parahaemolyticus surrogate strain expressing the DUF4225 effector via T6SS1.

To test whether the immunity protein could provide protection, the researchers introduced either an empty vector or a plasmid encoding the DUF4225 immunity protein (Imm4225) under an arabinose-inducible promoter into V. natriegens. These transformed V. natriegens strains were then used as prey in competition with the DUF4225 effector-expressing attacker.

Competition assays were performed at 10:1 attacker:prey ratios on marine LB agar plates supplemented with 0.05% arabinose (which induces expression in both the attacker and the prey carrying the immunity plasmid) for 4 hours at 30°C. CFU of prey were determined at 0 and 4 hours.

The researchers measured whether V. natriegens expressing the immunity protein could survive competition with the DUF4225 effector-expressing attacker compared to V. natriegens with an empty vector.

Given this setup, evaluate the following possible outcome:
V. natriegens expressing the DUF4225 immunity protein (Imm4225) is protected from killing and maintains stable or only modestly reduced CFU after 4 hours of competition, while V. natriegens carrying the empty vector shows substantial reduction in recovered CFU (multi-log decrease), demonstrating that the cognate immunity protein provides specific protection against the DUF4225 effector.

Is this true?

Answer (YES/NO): YES